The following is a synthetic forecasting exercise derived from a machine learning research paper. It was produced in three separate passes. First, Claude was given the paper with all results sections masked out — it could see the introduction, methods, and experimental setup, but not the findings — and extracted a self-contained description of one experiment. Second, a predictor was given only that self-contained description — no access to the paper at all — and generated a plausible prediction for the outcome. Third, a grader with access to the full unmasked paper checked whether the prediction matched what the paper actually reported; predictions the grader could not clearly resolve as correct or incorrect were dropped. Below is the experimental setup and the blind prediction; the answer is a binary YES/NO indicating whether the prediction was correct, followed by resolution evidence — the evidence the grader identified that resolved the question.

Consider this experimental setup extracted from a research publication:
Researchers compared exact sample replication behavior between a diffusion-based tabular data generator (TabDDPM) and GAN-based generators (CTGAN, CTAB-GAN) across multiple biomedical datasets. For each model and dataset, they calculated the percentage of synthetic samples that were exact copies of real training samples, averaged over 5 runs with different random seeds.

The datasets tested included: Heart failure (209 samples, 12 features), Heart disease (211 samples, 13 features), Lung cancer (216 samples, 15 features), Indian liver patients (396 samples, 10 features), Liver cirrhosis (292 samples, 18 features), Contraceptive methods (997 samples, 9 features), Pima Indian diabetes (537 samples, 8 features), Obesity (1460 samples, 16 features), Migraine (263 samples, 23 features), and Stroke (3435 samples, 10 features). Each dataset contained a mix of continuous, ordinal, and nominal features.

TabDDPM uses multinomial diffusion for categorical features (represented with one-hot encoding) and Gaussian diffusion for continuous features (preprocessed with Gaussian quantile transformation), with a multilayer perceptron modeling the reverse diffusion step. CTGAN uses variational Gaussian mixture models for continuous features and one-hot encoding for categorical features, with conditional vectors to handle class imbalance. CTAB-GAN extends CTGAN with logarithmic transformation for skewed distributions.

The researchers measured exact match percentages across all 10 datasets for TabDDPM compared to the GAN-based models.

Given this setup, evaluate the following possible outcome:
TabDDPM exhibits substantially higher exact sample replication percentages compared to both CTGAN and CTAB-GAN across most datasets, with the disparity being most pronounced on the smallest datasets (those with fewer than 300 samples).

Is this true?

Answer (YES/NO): NO